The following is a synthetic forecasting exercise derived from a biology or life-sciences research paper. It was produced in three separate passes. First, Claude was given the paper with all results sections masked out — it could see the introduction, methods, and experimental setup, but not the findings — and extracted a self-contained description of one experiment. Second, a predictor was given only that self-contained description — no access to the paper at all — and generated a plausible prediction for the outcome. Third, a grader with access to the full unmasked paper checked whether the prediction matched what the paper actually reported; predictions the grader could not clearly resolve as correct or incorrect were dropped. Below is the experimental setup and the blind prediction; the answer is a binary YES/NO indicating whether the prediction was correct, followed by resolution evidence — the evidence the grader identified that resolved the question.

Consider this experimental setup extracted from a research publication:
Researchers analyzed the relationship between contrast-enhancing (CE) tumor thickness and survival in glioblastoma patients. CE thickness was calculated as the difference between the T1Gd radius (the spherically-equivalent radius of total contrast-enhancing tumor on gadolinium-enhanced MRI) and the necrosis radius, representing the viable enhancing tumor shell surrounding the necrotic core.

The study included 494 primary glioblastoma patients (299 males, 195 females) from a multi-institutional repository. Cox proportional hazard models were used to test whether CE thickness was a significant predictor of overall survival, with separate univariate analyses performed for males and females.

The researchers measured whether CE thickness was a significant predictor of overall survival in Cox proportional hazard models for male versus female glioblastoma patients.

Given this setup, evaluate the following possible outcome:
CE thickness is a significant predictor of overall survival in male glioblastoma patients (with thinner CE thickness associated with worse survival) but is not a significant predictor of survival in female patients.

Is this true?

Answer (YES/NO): NO